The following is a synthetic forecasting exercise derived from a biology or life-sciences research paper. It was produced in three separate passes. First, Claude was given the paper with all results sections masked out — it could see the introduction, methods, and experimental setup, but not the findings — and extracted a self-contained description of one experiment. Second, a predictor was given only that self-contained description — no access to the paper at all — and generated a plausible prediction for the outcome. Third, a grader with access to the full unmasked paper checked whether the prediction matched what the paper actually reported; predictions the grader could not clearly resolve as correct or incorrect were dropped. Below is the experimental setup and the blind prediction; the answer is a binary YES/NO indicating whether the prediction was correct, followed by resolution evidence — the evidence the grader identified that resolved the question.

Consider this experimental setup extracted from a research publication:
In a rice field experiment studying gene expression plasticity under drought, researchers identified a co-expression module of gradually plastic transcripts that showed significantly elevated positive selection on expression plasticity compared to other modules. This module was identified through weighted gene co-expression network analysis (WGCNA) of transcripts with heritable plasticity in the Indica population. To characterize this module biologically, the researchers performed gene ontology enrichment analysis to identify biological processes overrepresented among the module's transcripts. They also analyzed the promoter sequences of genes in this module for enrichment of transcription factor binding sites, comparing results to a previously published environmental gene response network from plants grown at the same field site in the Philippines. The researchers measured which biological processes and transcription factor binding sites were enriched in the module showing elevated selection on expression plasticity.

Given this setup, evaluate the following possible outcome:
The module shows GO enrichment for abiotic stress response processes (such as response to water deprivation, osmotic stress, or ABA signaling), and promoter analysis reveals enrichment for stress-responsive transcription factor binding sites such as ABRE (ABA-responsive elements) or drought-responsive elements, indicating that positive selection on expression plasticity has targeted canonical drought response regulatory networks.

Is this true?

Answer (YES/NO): NO